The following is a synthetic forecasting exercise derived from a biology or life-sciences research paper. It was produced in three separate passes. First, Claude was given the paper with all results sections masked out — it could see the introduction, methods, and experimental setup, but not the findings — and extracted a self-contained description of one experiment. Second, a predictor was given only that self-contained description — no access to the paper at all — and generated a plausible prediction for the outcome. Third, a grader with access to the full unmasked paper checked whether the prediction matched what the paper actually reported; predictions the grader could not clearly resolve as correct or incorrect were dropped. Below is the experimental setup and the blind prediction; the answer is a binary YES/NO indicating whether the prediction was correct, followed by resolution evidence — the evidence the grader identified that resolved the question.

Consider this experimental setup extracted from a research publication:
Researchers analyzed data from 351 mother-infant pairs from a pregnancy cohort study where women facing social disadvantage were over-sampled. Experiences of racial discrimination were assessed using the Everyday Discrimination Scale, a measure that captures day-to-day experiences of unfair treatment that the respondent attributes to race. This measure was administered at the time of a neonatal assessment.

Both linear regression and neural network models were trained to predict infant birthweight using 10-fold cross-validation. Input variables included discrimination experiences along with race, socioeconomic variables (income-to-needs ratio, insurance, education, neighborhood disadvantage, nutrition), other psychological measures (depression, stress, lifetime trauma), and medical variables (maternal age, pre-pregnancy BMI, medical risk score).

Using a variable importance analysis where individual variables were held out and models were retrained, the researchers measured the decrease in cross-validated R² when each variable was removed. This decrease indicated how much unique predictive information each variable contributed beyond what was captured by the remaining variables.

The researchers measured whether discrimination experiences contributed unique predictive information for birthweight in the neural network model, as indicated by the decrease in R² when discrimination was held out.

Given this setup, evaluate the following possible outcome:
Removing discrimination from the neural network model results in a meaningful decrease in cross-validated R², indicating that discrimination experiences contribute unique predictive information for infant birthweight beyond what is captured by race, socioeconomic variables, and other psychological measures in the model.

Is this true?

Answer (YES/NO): YES